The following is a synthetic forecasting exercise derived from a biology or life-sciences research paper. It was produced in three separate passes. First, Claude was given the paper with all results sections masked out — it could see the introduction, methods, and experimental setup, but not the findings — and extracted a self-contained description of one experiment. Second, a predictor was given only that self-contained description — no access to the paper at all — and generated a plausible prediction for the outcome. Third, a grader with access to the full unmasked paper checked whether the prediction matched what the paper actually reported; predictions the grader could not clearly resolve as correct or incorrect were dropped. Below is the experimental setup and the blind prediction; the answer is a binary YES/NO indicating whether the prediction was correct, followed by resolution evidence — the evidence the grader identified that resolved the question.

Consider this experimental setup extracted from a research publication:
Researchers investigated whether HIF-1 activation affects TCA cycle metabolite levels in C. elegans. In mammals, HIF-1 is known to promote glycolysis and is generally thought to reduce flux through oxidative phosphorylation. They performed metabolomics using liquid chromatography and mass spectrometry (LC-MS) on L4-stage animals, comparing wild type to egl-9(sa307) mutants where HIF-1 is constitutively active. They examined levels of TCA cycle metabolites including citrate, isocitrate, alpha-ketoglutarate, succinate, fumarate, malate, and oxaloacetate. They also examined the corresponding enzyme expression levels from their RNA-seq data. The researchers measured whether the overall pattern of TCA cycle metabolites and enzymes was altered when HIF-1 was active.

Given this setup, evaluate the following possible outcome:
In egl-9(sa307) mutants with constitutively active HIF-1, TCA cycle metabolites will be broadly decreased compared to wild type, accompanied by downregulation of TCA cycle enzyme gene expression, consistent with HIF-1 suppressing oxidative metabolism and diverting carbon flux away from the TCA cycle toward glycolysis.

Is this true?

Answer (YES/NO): NO